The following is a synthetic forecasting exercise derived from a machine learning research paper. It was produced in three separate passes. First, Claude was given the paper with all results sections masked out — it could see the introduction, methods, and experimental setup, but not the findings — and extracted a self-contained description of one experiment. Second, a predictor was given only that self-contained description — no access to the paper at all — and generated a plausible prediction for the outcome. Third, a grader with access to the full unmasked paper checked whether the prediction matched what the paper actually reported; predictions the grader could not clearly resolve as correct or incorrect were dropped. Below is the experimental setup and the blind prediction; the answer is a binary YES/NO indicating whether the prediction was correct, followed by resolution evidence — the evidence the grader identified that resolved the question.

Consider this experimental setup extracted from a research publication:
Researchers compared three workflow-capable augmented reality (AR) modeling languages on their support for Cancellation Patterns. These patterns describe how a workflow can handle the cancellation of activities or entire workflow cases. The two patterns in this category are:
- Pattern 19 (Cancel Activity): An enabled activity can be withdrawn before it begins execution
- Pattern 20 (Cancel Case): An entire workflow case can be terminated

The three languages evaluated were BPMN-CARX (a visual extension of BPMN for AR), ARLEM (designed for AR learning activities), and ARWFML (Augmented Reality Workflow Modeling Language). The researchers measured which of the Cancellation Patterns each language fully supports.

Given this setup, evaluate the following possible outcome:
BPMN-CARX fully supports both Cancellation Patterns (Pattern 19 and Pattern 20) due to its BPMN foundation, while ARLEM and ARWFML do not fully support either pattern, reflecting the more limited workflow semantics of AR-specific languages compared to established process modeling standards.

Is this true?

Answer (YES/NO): NO